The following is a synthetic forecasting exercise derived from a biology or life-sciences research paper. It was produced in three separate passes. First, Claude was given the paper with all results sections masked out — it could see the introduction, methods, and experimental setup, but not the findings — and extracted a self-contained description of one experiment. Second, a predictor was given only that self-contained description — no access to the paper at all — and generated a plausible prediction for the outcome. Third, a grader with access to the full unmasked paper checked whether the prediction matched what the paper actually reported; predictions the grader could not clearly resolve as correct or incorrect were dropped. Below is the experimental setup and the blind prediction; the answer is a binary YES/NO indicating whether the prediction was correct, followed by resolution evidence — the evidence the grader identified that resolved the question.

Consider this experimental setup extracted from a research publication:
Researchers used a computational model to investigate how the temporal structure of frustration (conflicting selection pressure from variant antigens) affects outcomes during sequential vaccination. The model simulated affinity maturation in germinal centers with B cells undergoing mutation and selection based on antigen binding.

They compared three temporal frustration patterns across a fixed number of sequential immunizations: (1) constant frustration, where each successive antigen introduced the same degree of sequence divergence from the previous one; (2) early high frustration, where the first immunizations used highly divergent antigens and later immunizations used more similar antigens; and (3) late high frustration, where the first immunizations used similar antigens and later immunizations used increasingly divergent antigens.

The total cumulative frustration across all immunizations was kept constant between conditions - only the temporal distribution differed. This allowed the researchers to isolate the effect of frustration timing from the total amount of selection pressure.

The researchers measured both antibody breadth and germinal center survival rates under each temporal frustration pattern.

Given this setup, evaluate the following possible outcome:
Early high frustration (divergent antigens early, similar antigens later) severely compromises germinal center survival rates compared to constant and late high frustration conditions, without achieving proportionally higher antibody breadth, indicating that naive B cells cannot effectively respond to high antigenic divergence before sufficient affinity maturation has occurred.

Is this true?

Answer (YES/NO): YES